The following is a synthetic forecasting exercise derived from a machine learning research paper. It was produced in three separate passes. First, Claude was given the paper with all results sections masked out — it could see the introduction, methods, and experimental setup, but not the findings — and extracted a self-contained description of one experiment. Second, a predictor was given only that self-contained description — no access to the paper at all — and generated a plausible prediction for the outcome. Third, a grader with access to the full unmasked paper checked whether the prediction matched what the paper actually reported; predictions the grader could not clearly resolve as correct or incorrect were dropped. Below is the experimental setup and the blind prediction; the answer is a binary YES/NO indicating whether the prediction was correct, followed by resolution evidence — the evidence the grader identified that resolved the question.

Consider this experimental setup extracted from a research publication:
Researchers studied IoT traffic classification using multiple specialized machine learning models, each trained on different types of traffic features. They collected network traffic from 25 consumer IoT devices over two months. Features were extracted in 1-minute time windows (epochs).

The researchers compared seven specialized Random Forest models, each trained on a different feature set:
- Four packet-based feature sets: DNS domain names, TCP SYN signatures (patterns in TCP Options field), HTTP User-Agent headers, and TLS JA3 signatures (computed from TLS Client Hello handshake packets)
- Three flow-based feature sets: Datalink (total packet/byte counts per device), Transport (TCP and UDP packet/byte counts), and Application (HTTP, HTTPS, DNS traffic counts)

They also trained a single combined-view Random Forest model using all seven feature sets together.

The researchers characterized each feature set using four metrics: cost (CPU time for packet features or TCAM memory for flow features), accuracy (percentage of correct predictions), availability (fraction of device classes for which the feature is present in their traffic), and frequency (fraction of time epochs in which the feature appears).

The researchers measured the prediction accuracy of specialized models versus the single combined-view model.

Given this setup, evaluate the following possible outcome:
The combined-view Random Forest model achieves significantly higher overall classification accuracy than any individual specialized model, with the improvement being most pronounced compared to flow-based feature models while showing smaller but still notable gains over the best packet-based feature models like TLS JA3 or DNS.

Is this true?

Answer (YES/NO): NO